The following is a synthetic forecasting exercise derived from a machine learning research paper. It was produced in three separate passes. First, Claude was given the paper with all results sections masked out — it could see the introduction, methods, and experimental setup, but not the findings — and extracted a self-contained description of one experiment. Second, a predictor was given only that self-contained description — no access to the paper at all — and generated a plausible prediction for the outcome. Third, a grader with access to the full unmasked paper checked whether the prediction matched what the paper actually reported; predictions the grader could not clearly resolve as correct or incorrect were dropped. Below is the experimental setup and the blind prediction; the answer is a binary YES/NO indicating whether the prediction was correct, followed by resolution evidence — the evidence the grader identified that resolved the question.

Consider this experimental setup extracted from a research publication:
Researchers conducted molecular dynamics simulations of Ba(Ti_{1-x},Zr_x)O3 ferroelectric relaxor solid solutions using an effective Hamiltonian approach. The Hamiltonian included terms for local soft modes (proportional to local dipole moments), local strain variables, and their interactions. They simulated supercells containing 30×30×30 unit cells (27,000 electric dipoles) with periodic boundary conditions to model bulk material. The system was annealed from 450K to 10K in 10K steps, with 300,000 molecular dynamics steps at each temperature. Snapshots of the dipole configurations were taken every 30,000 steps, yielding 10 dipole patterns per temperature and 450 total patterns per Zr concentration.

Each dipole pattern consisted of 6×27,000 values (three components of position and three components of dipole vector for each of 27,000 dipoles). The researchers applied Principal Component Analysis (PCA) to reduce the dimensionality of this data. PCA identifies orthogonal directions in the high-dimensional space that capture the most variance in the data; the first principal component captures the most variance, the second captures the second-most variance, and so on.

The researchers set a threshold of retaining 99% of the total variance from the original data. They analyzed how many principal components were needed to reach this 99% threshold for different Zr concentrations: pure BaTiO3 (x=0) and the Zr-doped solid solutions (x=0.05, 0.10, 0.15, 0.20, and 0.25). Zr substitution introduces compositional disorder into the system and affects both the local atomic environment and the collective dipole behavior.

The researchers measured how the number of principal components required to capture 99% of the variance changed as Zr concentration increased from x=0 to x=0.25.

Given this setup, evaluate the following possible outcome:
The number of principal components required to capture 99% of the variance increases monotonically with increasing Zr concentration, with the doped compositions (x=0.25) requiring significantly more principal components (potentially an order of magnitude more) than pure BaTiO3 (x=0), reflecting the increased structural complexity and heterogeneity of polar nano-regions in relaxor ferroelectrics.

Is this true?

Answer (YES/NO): NO